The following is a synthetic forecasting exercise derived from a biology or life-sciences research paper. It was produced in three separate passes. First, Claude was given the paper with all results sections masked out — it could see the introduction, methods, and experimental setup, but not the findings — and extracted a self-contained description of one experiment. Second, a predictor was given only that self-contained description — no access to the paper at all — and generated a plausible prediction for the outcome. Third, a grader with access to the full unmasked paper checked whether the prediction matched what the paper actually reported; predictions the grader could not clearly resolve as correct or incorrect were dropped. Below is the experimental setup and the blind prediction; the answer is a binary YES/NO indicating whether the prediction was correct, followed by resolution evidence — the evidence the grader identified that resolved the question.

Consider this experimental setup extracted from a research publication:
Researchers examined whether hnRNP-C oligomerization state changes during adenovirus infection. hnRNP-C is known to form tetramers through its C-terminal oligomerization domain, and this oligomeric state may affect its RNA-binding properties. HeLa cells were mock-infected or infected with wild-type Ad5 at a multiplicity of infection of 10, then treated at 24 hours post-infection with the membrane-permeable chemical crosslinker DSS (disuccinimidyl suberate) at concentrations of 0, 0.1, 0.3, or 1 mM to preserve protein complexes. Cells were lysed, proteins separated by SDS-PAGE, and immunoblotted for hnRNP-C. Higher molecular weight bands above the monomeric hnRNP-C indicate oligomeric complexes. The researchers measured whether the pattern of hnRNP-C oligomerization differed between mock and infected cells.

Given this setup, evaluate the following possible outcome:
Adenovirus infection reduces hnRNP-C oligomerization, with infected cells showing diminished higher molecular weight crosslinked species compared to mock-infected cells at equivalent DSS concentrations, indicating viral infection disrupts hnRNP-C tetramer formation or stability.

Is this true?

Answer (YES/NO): NO